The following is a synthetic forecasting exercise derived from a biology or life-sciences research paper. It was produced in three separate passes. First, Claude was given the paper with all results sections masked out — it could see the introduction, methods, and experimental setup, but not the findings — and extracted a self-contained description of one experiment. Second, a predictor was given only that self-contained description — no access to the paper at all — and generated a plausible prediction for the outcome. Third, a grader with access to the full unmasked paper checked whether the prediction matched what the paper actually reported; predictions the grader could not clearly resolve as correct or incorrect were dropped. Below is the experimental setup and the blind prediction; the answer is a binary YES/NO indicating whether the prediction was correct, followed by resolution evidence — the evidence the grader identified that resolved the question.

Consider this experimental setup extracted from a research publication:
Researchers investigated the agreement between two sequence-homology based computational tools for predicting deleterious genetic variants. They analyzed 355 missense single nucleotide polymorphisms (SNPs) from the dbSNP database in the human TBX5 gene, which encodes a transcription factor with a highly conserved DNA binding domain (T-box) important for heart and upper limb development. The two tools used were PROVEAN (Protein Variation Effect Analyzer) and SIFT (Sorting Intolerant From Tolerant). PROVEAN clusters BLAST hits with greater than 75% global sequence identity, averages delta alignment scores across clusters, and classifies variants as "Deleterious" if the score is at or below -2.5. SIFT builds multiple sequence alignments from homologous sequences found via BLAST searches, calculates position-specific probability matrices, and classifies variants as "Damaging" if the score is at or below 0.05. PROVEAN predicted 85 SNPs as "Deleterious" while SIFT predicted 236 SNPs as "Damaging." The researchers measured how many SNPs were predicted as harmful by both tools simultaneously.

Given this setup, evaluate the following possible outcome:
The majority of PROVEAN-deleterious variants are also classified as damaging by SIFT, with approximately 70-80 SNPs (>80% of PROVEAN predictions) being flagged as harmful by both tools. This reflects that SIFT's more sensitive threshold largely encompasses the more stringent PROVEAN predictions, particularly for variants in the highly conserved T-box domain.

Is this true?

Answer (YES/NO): YES